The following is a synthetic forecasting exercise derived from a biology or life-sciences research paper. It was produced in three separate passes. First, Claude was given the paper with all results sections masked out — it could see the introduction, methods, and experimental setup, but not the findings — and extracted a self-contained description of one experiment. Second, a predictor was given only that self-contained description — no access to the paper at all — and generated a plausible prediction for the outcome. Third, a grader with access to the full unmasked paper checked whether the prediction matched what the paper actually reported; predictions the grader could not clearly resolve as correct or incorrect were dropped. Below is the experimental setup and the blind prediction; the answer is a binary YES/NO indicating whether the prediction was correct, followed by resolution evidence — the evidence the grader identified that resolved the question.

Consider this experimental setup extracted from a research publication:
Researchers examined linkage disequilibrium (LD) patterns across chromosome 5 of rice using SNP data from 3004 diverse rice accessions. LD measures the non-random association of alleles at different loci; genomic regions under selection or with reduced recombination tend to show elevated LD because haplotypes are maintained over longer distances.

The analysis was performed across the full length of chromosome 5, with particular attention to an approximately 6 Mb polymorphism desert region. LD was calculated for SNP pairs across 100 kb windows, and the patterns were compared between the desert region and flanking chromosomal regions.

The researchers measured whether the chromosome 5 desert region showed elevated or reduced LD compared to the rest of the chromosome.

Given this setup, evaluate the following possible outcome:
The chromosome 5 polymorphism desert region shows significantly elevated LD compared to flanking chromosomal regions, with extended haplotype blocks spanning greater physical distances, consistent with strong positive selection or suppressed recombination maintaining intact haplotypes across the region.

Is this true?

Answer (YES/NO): YES